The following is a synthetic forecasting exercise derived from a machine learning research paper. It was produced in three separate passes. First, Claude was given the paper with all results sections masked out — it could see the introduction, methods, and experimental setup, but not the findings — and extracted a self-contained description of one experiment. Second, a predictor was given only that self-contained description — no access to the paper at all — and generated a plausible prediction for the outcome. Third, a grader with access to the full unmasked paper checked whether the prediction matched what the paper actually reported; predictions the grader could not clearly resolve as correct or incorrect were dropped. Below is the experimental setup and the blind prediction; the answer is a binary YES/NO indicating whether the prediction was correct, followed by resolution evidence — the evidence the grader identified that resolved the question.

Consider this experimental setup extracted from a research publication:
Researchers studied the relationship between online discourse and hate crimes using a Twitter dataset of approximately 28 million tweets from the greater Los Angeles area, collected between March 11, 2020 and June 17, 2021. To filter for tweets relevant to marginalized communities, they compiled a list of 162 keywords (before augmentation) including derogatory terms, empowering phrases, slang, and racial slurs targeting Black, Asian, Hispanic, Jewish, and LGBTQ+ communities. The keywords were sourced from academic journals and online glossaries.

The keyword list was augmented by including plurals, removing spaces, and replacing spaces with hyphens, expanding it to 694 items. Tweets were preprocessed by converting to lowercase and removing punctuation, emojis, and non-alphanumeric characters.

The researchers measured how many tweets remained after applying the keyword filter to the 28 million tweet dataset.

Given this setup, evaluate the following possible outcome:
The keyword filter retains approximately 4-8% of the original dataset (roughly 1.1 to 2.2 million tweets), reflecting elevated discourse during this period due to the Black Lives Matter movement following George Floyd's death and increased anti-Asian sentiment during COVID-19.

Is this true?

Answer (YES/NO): NO